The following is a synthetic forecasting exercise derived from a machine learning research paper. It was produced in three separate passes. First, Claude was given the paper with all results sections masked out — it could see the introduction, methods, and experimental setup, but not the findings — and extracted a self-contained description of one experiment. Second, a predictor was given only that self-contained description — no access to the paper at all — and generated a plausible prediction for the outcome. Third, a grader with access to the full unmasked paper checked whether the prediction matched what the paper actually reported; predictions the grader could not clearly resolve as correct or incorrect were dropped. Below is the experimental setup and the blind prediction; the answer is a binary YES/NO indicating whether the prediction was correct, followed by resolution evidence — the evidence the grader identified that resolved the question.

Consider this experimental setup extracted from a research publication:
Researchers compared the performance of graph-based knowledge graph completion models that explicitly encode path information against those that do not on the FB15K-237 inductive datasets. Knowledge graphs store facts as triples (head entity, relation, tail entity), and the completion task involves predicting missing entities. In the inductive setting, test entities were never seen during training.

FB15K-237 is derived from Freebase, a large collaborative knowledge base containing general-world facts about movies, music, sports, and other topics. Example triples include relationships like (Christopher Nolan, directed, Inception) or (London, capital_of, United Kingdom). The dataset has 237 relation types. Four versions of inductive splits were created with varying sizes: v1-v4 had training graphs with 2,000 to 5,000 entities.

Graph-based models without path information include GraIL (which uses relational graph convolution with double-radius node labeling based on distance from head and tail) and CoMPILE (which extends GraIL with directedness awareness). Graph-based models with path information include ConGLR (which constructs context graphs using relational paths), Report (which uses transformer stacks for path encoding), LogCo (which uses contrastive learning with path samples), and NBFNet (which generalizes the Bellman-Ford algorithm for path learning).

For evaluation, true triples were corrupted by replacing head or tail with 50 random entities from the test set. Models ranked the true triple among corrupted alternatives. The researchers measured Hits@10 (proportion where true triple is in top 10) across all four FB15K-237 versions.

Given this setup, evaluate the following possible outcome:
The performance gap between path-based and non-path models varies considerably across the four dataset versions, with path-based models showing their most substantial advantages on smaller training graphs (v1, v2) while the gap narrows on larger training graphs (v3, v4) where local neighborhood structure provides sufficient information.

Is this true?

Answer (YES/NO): YES